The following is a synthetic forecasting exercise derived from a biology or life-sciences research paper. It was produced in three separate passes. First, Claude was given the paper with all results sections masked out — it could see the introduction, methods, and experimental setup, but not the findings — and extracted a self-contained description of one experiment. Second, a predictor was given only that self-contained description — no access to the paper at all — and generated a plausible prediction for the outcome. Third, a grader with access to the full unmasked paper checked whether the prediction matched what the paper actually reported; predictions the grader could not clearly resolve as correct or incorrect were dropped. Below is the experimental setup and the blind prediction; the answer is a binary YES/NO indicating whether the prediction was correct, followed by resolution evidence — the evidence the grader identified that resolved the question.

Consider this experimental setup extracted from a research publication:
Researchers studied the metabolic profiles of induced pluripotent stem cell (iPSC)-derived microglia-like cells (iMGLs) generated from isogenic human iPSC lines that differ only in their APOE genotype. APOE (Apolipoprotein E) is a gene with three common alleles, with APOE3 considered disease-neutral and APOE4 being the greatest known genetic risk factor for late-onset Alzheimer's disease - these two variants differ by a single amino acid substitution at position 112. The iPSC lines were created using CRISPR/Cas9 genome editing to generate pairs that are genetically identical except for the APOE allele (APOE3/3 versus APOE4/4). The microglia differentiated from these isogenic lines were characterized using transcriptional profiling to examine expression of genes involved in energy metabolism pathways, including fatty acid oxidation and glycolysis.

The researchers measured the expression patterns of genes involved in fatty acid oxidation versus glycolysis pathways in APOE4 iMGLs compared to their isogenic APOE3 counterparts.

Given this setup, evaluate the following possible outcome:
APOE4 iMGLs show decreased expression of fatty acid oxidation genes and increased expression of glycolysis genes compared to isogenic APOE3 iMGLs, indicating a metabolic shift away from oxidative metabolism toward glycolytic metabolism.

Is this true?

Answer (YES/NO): YES